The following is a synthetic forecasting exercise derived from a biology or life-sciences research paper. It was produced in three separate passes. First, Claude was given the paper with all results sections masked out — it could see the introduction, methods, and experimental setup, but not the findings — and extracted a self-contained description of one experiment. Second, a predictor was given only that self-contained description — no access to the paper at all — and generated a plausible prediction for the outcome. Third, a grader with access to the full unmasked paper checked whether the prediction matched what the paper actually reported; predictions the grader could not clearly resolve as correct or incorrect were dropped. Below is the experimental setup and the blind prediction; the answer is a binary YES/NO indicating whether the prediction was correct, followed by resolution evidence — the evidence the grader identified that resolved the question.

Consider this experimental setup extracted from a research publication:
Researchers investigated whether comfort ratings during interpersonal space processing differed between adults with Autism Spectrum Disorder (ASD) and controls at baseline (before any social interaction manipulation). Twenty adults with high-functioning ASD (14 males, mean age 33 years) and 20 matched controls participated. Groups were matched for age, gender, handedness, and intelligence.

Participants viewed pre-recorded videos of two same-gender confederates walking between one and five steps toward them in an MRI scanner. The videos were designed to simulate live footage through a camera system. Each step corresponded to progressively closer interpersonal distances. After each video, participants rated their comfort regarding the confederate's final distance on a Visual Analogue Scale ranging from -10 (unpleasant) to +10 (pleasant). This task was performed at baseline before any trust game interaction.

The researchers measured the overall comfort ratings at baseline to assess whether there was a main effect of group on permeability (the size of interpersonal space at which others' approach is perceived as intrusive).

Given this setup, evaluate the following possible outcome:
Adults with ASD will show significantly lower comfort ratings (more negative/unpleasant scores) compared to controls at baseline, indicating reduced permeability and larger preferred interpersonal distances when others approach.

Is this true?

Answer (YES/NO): YES